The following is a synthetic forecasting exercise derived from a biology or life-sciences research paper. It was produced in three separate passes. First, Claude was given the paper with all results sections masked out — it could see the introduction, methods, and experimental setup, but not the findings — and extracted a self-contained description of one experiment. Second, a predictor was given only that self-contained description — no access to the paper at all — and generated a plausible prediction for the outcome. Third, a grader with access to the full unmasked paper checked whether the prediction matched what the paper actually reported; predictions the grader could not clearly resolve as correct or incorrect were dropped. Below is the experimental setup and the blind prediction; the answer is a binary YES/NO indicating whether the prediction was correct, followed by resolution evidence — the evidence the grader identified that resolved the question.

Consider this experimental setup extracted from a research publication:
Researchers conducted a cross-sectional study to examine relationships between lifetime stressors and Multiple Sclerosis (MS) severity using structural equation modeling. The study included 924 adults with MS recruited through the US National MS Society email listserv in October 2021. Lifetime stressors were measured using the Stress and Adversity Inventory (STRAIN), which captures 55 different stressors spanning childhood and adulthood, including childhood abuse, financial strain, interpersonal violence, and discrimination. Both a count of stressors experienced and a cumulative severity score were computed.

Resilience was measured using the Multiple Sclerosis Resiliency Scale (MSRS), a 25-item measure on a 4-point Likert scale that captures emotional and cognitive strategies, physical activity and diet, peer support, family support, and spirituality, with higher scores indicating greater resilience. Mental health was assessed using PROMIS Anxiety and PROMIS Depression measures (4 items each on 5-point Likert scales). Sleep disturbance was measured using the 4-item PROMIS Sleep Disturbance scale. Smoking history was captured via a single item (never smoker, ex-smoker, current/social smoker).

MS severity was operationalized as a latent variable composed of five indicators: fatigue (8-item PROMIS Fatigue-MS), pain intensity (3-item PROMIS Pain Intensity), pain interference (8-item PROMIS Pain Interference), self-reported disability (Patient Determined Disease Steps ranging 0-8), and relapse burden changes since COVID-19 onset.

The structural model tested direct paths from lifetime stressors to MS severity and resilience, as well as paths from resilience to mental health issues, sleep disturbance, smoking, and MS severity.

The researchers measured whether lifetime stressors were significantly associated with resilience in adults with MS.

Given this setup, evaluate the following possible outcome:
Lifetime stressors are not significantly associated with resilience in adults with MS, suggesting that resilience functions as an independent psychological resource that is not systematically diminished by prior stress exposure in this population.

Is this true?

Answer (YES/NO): NO